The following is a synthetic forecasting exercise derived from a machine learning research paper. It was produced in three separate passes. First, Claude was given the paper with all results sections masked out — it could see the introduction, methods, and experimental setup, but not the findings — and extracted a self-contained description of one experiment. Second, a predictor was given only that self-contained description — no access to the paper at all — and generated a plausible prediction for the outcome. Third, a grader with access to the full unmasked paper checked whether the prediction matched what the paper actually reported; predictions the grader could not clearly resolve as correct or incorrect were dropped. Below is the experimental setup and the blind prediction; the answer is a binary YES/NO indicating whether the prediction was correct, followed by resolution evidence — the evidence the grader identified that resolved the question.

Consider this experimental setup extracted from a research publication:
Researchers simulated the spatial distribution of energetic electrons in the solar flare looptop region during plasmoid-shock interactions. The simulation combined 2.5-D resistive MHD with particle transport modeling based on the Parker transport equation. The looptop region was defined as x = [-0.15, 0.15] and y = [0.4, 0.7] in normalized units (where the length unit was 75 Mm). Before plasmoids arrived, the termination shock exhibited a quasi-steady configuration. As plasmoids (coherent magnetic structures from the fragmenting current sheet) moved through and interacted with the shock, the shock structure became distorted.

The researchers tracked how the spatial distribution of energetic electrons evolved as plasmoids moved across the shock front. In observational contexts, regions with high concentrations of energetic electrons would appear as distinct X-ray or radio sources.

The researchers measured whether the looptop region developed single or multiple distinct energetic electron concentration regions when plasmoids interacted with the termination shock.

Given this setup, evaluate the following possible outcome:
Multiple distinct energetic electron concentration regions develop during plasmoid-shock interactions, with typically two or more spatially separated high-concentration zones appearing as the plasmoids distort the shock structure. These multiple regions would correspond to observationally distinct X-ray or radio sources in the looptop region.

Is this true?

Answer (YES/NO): YES